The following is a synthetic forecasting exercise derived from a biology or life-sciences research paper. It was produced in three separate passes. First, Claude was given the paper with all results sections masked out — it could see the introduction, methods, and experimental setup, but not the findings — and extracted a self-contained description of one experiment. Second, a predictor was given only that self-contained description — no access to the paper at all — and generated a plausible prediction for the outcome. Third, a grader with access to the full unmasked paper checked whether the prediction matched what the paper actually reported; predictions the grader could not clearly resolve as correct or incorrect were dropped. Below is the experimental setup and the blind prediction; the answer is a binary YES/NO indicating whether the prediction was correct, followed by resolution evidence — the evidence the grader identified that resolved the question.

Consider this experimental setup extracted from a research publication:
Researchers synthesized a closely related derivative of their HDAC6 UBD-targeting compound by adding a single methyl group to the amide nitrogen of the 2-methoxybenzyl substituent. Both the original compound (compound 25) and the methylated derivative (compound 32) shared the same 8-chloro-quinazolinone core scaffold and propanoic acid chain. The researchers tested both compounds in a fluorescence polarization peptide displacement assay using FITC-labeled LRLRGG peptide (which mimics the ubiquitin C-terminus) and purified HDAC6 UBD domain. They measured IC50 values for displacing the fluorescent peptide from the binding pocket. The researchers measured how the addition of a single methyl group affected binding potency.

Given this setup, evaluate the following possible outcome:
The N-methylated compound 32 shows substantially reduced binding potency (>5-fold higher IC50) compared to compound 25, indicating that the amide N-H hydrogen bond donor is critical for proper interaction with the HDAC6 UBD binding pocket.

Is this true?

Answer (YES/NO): YES